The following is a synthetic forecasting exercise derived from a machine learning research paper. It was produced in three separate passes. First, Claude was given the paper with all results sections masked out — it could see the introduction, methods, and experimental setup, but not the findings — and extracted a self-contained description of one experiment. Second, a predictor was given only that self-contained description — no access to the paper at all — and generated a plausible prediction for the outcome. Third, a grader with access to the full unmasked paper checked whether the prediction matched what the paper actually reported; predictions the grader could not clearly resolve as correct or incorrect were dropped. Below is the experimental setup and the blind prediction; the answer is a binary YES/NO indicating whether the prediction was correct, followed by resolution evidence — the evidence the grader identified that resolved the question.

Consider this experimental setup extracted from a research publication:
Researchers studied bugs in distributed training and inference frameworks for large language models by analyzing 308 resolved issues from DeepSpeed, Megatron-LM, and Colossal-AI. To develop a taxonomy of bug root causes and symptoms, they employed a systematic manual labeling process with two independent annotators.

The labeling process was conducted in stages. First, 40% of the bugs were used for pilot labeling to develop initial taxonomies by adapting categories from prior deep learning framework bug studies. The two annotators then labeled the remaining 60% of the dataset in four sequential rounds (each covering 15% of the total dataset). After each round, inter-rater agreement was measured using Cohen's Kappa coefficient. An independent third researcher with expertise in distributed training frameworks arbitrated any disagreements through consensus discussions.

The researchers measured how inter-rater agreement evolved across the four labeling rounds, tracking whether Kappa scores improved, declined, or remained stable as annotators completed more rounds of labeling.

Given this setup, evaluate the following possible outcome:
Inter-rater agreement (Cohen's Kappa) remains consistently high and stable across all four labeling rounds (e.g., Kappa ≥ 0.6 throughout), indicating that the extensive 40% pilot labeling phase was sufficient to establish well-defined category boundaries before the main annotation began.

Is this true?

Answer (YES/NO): NO